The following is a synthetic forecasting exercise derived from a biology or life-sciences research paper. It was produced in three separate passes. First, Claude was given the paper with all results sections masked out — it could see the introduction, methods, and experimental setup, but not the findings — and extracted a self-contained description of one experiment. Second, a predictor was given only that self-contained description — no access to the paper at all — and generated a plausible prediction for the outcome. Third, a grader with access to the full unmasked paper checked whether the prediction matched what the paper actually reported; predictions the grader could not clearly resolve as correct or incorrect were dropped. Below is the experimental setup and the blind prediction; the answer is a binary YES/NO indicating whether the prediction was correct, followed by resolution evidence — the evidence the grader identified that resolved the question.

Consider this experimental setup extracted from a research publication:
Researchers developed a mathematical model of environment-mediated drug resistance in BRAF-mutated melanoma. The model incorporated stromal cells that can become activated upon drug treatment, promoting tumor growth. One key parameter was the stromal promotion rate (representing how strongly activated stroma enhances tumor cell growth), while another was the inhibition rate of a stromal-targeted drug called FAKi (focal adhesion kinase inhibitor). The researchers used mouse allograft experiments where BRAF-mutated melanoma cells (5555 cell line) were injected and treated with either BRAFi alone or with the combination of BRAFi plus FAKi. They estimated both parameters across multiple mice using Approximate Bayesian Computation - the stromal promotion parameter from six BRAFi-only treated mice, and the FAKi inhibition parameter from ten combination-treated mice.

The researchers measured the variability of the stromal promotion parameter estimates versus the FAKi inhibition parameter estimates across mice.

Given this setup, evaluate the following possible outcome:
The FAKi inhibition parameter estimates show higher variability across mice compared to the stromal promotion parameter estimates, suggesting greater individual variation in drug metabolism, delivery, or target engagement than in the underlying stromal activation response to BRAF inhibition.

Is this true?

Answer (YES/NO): NO